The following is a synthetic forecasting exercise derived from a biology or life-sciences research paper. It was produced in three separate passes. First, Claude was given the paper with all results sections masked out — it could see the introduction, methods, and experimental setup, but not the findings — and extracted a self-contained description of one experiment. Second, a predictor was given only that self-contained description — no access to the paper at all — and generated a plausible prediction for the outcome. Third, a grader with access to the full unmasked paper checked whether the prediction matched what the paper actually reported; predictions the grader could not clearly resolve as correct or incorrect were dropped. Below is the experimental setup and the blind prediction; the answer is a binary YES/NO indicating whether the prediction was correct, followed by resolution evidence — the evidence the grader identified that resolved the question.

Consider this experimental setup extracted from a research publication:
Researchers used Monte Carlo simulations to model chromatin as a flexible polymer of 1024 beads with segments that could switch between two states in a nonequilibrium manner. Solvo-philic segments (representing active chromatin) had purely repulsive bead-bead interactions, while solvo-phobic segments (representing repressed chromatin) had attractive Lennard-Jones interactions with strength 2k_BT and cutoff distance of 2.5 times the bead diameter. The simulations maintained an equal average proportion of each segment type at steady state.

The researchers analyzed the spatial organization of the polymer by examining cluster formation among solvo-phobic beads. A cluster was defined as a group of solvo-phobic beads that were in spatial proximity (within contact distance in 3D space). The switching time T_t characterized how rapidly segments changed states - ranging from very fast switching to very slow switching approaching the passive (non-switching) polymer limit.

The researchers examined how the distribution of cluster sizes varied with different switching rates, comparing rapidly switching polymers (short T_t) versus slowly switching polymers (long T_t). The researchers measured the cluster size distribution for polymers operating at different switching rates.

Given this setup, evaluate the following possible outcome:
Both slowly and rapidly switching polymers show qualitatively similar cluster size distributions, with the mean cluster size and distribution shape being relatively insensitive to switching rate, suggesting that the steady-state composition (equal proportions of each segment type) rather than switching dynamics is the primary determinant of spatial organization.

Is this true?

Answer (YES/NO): NO